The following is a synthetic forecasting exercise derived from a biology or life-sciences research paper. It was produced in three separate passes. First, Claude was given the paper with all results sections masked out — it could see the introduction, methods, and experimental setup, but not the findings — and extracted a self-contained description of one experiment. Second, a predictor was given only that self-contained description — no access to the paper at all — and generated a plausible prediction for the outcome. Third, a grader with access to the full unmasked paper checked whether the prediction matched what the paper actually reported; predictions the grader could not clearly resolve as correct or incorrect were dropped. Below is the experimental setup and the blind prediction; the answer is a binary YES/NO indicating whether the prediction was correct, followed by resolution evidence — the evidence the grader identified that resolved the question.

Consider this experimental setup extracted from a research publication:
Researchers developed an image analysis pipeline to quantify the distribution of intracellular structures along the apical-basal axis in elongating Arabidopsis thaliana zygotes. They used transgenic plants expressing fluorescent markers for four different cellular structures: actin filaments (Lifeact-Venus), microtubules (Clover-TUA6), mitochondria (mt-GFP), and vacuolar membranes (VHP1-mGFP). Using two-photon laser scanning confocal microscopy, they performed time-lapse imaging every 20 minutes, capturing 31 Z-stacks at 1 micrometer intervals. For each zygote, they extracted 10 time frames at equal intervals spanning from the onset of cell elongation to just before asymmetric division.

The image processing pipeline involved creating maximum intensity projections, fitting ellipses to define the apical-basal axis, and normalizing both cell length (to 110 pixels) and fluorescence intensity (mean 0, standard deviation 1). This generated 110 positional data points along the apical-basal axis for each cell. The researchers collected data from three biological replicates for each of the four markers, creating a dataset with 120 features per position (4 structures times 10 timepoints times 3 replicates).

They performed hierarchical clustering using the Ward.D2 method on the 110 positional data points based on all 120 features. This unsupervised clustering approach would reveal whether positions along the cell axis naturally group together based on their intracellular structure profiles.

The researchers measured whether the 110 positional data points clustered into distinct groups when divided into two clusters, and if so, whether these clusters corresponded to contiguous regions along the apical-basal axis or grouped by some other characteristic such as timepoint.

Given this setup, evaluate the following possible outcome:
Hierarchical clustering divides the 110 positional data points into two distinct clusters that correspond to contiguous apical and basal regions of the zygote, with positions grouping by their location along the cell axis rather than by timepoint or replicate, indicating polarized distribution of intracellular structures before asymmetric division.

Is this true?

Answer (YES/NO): YES